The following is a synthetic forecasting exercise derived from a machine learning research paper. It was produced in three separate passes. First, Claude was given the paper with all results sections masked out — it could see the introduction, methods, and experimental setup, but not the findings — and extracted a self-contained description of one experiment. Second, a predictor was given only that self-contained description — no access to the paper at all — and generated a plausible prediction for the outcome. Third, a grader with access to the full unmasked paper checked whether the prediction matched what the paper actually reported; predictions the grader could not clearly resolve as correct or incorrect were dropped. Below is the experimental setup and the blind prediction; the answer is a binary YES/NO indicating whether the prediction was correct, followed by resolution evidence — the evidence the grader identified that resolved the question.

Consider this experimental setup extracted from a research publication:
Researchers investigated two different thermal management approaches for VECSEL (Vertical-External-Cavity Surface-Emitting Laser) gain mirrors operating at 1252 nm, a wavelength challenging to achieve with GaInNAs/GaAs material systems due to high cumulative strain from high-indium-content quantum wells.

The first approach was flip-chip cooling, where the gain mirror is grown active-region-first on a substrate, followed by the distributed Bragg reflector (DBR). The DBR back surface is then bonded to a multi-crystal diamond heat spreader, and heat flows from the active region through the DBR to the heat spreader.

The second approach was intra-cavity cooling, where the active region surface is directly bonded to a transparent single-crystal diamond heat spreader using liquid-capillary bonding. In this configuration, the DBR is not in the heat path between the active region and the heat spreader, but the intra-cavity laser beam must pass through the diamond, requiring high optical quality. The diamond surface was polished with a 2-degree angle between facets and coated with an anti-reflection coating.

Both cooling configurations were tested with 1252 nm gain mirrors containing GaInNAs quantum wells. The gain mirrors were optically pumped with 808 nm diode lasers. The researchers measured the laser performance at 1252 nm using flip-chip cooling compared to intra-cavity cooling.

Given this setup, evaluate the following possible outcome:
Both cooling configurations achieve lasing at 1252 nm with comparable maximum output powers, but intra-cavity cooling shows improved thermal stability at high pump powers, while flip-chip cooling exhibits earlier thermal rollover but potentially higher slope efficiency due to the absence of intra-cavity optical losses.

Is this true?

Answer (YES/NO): NO